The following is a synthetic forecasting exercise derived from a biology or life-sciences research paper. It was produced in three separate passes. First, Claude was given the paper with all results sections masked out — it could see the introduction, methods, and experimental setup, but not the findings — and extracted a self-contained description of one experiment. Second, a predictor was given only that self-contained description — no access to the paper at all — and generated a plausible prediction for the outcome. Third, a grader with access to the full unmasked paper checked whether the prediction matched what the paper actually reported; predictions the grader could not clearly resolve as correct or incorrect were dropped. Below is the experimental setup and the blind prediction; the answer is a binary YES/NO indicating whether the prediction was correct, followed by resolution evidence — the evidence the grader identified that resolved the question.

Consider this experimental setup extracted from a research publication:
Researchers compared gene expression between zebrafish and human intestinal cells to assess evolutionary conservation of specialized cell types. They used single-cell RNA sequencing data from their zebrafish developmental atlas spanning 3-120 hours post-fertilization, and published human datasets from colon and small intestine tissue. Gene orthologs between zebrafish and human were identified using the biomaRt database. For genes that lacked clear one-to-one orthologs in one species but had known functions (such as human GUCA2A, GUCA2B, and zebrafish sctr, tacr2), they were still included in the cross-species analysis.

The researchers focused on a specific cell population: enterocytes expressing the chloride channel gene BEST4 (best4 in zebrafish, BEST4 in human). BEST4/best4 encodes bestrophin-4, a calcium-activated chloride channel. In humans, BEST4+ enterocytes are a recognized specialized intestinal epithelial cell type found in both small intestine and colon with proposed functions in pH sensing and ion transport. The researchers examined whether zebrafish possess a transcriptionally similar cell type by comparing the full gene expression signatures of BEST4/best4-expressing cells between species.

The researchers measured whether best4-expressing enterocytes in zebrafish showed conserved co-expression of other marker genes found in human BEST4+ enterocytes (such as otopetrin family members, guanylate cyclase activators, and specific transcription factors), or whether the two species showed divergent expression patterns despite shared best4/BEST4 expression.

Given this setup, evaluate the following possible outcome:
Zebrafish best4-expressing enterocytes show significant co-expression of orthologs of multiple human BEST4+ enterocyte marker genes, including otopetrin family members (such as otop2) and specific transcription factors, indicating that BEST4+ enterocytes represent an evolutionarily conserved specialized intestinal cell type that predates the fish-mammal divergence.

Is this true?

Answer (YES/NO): YES